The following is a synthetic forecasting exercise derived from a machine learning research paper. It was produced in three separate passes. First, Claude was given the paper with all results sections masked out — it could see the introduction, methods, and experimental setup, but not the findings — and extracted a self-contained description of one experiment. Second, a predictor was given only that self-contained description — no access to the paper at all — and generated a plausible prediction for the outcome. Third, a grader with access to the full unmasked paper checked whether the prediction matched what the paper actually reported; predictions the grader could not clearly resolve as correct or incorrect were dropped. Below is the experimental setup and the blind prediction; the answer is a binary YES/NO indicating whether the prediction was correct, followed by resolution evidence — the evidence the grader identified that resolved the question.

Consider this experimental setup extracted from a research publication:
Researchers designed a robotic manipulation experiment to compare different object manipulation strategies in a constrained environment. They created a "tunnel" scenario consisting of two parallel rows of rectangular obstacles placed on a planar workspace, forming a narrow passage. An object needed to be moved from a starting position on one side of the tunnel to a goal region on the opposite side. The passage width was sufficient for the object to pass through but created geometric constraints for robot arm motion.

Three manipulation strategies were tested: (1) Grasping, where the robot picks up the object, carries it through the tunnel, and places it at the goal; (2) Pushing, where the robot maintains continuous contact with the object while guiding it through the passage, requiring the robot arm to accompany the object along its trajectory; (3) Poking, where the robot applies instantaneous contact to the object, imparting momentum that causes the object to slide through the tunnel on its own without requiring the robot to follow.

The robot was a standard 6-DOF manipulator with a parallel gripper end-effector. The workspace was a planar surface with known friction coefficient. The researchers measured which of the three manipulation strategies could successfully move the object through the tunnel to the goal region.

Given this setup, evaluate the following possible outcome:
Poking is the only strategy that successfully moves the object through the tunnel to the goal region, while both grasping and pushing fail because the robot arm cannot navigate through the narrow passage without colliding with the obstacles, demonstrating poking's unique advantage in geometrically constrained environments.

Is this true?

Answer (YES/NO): NO